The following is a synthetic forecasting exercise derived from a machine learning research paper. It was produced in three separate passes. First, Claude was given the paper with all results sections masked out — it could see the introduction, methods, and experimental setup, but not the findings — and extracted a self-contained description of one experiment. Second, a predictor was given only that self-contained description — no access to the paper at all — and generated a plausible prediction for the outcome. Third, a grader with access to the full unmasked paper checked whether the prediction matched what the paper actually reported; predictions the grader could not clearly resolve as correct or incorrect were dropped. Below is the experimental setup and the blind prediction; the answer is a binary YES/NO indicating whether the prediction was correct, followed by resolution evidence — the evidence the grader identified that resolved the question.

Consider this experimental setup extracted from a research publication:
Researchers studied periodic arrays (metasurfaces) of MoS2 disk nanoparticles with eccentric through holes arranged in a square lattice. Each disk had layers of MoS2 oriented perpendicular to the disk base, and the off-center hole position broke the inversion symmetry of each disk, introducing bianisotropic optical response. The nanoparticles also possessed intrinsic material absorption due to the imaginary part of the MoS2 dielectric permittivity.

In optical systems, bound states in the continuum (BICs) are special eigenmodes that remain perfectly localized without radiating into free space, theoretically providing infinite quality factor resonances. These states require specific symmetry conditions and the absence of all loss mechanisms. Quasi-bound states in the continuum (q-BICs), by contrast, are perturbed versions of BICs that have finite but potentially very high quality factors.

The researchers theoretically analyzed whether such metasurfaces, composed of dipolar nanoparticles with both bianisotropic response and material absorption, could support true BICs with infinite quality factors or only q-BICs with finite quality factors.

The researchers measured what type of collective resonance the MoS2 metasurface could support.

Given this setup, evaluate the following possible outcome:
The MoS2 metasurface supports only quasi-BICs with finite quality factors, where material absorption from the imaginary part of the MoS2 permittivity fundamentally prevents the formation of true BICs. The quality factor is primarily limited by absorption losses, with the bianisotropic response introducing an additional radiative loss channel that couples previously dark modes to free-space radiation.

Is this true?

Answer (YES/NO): NO